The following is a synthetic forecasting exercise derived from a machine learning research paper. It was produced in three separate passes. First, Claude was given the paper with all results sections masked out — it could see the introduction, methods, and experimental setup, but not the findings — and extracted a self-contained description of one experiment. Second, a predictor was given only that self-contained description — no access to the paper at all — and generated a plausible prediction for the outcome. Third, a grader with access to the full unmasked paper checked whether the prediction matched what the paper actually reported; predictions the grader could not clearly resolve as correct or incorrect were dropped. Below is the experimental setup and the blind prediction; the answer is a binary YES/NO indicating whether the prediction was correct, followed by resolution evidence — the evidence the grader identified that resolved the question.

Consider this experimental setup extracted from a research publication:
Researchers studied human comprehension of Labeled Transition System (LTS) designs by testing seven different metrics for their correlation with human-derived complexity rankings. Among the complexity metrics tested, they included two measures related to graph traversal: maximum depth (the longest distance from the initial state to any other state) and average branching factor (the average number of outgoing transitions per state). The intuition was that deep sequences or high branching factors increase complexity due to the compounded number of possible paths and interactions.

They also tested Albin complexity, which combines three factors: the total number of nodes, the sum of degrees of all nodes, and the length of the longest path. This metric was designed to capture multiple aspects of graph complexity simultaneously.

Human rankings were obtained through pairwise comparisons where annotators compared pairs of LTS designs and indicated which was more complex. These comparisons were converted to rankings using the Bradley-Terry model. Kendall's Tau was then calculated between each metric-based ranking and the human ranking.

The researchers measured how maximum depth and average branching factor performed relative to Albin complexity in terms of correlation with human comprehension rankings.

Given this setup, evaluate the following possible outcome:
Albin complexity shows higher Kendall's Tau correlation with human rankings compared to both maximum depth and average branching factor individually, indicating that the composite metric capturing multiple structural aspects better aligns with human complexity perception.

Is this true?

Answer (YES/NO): YES